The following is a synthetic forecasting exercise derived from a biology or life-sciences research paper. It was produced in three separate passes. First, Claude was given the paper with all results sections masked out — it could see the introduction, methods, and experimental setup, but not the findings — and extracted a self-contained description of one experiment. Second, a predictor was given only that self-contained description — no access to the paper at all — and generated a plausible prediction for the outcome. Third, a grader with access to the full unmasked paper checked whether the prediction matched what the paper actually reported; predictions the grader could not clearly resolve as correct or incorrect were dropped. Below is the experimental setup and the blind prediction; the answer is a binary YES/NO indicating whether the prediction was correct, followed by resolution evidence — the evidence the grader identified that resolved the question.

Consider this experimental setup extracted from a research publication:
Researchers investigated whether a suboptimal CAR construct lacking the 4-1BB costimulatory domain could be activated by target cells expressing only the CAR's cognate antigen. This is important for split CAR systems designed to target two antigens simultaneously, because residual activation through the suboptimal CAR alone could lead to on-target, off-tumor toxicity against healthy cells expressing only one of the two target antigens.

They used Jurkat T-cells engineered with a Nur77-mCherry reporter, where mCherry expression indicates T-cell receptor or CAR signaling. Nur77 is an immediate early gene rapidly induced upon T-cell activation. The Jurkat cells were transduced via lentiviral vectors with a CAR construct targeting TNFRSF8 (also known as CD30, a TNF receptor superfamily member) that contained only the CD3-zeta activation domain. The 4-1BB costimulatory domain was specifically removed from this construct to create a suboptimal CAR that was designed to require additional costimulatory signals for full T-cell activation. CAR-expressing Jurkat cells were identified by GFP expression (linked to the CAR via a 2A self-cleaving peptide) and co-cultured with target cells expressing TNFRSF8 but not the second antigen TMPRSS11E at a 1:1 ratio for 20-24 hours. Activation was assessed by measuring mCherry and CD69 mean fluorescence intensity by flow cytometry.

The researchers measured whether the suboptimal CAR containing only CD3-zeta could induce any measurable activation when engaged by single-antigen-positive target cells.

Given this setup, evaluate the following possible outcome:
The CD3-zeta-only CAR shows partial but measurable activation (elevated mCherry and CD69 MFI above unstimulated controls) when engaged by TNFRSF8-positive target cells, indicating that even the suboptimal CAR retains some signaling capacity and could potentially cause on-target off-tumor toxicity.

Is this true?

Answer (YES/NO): YES